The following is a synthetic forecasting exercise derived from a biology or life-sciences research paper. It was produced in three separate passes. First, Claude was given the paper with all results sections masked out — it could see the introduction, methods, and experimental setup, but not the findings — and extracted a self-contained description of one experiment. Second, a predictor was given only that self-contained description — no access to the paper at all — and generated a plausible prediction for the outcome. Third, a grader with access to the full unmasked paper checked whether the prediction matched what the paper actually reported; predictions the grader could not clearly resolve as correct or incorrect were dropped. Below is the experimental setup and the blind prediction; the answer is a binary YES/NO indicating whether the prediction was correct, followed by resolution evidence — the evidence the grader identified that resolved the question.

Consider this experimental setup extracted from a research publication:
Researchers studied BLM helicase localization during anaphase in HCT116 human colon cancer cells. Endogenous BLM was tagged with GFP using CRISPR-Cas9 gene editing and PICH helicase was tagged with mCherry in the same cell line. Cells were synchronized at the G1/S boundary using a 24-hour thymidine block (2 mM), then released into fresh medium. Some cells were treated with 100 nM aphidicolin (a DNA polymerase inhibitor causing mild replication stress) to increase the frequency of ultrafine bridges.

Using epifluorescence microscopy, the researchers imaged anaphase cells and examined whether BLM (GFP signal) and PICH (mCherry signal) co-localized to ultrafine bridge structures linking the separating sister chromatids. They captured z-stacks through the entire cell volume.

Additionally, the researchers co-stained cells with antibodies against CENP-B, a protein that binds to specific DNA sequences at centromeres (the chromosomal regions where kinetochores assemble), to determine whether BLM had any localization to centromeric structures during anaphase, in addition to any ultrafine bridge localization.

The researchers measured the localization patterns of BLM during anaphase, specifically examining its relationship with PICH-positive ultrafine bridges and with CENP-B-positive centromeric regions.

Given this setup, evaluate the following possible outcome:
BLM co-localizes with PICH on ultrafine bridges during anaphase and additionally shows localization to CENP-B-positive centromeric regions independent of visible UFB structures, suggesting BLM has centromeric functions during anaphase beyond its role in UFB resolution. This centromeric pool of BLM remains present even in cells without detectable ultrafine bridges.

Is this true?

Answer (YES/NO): YES